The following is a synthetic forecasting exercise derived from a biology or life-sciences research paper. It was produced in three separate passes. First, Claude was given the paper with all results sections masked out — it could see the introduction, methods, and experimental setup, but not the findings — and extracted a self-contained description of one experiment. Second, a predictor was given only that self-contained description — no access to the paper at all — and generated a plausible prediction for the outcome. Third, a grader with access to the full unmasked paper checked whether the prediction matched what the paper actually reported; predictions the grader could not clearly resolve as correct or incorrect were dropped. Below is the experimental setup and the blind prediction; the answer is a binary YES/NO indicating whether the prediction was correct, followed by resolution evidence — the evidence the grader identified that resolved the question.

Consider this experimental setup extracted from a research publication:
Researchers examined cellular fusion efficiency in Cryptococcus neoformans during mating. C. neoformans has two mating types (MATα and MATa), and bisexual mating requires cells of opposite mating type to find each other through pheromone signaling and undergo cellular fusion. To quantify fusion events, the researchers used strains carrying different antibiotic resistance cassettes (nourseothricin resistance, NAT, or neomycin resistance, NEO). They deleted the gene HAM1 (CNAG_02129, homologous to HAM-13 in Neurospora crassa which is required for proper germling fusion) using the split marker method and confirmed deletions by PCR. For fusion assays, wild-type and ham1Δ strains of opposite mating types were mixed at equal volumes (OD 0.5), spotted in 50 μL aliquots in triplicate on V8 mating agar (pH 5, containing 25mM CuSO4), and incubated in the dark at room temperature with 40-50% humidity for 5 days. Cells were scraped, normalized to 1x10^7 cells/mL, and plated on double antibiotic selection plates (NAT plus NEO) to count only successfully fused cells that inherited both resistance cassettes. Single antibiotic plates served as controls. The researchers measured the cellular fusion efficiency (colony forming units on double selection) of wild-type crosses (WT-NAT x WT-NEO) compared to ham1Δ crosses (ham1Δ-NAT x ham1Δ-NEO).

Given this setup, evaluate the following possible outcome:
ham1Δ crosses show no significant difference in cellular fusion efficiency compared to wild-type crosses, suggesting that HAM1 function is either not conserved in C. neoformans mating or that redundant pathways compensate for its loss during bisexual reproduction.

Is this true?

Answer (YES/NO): NO